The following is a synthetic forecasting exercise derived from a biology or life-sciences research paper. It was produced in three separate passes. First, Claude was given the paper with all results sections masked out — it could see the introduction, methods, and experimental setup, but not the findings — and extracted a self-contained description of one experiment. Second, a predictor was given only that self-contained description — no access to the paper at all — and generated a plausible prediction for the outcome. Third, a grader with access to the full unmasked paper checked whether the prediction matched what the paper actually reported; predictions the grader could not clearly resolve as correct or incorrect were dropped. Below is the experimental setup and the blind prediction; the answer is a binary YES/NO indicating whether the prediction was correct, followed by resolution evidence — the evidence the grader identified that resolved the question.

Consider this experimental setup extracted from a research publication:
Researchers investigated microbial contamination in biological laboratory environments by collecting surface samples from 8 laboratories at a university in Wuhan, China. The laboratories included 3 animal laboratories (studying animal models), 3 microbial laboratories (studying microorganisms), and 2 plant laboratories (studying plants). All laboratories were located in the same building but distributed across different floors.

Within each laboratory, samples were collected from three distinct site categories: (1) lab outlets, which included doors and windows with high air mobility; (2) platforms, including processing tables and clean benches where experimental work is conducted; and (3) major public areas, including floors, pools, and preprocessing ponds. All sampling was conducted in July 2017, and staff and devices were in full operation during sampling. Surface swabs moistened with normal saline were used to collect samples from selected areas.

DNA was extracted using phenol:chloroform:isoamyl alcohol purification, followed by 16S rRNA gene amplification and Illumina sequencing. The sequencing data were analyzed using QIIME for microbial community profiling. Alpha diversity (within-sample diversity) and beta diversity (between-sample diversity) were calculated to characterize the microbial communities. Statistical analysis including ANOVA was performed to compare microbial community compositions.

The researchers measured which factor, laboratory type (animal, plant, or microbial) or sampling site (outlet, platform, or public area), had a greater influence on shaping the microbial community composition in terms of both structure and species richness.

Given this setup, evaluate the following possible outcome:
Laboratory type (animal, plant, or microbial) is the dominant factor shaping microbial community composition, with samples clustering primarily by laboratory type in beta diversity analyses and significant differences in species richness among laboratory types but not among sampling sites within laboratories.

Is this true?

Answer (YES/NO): NO